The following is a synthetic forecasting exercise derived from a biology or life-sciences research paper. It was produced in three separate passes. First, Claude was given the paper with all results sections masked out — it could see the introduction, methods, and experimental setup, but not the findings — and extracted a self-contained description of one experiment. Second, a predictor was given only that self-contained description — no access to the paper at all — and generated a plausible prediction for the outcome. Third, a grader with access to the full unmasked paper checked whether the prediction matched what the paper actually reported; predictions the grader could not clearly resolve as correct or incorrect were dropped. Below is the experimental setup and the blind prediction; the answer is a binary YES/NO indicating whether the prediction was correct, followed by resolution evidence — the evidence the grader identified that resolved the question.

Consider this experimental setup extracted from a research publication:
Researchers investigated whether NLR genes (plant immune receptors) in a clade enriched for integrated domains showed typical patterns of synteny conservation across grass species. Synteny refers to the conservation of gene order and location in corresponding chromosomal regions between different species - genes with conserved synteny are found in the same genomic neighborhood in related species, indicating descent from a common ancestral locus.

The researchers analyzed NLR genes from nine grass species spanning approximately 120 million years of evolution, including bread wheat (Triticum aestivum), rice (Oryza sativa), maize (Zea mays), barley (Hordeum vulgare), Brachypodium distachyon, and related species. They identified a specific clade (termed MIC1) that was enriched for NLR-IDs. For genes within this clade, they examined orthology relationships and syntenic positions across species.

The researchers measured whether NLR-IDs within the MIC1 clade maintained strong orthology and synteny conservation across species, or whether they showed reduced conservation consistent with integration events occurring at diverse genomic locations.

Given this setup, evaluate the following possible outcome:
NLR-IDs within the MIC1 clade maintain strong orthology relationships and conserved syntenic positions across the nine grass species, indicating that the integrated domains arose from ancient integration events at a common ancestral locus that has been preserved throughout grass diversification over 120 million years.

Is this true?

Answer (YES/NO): NO